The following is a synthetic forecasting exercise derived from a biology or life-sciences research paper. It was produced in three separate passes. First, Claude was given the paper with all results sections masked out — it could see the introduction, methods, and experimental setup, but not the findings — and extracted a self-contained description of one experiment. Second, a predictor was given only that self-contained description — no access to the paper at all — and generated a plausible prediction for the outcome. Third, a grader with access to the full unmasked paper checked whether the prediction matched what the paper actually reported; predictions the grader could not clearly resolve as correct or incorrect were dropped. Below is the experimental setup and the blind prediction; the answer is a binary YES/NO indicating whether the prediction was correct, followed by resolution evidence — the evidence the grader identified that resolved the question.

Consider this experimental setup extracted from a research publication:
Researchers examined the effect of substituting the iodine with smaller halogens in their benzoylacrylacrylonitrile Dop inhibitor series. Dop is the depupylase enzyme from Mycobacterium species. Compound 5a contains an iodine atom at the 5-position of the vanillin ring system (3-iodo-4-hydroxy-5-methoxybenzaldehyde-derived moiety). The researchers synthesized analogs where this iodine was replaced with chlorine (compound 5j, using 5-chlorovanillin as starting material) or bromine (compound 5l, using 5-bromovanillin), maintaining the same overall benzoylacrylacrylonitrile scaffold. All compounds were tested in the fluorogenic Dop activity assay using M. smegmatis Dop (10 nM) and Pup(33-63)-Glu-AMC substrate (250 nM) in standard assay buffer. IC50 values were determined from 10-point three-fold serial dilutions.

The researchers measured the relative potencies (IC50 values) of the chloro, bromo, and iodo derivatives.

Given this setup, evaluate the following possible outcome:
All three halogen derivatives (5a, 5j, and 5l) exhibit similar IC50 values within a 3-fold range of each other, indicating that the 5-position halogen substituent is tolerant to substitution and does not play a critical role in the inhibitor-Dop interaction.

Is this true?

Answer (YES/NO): NO